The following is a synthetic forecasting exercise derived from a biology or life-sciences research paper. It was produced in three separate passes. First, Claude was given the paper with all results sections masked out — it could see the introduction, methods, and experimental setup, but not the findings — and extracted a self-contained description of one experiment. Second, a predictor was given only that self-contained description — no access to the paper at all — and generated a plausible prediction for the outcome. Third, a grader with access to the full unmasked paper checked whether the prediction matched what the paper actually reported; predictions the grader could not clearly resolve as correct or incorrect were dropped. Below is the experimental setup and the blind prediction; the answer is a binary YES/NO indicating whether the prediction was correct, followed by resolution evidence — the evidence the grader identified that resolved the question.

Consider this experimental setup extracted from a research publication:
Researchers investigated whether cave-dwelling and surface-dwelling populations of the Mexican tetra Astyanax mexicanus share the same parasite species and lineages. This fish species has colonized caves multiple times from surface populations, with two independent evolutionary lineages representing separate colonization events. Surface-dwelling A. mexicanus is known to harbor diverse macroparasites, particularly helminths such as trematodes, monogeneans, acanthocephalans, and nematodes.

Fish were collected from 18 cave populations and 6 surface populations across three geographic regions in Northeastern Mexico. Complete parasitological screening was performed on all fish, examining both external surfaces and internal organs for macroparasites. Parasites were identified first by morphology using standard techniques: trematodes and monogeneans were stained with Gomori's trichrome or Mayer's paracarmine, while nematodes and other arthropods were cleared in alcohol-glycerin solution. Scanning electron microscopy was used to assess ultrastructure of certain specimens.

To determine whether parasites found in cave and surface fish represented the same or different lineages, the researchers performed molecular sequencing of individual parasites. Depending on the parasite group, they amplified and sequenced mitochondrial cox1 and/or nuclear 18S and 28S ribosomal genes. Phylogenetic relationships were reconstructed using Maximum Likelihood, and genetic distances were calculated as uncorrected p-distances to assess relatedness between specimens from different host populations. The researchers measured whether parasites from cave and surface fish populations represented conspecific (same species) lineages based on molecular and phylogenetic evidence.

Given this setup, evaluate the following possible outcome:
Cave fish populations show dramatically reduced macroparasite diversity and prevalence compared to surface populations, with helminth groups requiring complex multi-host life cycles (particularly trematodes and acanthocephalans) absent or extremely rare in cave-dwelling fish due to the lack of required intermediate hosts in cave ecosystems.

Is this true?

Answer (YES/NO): NO